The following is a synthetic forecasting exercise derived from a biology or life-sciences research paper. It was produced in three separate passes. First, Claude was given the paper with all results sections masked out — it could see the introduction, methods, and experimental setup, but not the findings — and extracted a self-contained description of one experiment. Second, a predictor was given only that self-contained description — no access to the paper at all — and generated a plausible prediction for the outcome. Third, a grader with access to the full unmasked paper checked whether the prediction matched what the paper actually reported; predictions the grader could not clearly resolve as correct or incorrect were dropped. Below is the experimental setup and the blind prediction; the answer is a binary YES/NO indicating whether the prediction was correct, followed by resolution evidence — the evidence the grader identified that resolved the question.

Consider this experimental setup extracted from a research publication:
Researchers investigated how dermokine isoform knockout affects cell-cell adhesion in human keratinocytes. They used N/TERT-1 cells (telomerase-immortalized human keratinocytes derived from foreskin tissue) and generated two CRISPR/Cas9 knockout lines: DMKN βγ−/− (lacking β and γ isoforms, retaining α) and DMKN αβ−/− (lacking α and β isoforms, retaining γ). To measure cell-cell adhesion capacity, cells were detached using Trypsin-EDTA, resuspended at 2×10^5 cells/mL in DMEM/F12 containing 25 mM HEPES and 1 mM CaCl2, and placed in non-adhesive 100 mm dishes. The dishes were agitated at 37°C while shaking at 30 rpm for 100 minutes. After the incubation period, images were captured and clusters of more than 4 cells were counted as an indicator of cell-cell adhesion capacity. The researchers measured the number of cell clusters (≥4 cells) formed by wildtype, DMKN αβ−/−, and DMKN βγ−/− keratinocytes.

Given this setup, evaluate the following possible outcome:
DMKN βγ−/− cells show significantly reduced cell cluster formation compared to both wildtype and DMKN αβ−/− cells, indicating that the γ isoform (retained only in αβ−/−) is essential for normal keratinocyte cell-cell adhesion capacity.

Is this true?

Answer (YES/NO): NO